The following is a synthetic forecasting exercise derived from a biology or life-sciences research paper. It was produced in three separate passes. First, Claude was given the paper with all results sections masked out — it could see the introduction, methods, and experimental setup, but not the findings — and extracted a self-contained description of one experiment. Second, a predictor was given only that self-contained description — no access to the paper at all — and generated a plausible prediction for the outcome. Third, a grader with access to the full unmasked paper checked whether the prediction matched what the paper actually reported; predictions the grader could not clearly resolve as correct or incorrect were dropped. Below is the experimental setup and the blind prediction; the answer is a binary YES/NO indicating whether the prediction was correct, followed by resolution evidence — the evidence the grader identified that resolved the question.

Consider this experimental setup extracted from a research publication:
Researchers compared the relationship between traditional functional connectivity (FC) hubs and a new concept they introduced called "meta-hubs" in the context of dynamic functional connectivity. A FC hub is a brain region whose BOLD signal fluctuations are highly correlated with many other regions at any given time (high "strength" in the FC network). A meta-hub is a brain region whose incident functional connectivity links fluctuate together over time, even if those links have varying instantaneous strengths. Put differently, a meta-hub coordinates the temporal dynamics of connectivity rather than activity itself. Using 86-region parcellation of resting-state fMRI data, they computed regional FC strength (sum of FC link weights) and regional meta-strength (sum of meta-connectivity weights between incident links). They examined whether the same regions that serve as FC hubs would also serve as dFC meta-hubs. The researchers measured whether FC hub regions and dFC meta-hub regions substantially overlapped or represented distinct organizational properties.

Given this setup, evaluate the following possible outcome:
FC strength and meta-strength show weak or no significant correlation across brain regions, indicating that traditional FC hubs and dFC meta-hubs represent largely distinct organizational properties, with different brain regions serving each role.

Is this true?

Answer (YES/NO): NO